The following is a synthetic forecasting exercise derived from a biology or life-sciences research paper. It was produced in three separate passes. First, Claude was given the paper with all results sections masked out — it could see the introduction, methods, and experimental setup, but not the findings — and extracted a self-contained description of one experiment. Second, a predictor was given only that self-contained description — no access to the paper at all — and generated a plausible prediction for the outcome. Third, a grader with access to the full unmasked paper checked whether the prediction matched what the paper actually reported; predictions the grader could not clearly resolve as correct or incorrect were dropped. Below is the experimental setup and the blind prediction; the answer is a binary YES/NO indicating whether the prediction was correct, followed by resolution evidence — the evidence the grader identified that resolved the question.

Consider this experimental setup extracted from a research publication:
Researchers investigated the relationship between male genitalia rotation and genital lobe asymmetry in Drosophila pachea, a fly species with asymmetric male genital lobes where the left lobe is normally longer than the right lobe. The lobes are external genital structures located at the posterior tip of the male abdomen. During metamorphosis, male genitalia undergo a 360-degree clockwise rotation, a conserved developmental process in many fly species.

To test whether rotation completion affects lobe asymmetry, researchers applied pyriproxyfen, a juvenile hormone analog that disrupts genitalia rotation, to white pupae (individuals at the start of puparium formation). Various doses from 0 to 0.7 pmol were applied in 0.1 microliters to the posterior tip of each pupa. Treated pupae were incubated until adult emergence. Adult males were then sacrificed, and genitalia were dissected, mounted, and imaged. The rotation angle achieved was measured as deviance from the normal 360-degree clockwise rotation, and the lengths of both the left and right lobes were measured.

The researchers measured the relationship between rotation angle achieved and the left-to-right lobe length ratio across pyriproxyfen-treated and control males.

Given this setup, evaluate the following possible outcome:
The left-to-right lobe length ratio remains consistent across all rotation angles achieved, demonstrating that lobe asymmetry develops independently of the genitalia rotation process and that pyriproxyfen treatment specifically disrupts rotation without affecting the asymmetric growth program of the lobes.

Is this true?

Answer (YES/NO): NO